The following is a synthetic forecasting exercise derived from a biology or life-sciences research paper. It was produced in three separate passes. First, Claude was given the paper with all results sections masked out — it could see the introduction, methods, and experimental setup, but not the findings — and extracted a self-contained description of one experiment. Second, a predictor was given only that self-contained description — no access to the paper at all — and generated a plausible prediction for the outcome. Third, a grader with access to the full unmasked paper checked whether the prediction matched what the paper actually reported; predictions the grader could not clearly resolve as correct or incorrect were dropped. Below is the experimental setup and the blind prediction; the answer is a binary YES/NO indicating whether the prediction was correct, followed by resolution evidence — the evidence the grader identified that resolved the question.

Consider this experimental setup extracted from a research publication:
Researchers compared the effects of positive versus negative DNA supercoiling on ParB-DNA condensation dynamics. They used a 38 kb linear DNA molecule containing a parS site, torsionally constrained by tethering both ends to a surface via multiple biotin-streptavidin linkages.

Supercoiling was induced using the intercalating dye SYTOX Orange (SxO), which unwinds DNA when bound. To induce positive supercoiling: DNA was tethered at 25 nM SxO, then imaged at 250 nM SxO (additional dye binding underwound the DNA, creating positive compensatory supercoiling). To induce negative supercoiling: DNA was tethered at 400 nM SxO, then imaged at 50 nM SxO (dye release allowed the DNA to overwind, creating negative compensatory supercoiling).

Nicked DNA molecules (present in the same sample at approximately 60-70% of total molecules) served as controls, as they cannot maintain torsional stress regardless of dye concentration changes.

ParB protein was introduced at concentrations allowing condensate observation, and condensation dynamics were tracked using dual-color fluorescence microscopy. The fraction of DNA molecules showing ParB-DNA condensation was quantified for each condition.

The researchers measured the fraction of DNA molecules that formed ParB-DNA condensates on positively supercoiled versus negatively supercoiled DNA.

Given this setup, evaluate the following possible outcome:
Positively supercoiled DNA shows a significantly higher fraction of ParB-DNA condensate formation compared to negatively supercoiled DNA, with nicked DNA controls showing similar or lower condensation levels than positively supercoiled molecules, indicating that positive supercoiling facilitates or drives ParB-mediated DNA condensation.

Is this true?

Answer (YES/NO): NO